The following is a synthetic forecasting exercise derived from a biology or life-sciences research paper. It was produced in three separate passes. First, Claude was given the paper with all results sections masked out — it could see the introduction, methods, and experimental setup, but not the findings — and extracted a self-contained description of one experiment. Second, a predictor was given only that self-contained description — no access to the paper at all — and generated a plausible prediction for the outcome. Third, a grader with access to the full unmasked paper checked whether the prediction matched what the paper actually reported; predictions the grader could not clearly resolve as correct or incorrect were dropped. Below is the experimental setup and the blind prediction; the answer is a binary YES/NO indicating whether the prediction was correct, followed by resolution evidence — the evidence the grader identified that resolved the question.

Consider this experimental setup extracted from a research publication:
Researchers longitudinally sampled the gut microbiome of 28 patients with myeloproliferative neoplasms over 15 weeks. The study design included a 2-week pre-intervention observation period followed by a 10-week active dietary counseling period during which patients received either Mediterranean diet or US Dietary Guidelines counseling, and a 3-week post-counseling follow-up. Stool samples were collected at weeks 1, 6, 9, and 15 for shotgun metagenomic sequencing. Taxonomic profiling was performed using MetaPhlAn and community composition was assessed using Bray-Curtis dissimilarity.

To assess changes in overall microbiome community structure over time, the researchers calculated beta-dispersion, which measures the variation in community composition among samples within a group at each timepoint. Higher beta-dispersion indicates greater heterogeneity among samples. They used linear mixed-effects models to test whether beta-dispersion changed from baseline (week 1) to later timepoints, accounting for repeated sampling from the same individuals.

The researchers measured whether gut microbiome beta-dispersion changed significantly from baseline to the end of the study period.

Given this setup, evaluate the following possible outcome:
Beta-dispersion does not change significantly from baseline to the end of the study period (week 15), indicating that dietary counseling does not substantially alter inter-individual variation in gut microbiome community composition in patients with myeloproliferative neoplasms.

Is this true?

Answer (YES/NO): YES